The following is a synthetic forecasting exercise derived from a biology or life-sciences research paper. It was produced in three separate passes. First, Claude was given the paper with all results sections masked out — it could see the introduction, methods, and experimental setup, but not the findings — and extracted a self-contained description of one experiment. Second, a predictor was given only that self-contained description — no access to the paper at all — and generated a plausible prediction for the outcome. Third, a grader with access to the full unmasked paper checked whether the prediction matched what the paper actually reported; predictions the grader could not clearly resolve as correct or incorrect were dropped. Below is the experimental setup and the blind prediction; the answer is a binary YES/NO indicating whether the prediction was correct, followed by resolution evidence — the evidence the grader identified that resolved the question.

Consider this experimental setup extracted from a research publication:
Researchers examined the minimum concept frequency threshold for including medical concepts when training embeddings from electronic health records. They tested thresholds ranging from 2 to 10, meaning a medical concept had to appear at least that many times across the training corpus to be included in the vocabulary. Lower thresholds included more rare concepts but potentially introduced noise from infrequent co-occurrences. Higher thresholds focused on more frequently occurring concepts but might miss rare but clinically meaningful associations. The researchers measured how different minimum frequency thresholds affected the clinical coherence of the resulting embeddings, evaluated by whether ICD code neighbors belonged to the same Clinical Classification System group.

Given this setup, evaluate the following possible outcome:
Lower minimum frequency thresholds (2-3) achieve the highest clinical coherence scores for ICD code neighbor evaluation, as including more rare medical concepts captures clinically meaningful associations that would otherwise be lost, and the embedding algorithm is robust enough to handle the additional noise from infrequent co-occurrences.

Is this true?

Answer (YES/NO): YES